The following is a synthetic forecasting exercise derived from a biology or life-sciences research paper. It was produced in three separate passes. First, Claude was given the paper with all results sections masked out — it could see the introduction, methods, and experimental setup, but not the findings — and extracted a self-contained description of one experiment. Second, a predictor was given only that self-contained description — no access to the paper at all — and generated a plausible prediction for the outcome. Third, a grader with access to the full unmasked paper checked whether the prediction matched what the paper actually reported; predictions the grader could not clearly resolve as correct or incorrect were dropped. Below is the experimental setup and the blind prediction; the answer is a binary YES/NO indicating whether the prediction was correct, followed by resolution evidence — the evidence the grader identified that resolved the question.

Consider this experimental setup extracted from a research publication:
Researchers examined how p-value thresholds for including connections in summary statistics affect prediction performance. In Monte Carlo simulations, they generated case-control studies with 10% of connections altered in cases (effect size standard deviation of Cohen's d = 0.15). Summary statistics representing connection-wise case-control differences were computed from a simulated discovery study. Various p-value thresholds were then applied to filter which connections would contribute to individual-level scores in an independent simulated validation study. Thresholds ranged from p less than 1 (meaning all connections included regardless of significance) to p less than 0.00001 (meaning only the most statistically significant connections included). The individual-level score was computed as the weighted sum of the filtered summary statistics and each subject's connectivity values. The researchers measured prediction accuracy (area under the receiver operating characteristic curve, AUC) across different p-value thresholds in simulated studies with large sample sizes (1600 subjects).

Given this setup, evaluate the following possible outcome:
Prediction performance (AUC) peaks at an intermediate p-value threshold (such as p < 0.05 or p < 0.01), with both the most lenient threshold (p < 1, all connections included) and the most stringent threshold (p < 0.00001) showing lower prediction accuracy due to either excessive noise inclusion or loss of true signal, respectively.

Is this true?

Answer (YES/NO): NO